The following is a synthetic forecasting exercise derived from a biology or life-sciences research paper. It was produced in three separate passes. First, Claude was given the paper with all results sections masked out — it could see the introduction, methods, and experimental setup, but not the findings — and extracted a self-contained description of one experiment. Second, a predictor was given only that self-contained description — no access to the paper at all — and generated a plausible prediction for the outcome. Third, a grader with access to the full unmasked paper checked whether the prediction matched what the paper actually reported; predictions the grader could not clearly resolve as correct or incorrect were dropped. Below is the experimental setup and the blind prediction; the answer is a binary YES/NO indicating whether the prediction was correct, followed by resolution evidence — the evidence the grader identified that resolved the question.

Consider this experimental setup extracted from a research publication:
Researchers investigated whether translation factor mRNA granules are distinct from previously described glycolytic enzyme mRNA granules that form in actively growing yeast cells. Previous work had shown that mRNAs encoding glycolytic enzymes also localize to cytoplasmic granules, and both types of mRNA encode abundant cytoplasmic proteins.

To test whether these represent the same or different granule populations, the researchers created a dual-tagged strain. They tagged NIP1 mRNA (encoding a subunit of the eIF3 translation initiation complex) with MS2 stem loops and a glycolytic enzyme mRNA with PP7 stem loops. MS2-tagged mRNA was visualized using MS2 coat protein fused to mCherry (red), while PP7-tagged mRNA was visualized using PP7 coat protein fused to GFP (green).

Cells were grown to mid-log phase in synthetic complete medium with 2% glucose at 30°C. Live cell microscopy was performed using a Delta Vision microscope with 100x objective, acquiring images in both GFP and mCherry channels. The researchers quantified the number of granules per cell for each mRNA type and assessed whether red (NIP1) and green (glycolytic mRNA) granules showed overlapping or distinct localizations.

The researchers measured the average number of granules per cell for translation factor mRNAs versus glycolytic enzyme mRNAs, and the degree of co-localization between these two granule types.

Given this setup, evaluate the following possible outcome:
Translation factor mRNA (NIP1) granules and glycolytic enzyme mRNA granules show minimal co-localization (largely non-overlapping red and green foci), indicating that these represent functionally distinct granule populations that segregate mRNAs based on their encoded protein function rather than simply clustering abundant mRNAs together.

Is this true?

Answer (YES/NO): YES